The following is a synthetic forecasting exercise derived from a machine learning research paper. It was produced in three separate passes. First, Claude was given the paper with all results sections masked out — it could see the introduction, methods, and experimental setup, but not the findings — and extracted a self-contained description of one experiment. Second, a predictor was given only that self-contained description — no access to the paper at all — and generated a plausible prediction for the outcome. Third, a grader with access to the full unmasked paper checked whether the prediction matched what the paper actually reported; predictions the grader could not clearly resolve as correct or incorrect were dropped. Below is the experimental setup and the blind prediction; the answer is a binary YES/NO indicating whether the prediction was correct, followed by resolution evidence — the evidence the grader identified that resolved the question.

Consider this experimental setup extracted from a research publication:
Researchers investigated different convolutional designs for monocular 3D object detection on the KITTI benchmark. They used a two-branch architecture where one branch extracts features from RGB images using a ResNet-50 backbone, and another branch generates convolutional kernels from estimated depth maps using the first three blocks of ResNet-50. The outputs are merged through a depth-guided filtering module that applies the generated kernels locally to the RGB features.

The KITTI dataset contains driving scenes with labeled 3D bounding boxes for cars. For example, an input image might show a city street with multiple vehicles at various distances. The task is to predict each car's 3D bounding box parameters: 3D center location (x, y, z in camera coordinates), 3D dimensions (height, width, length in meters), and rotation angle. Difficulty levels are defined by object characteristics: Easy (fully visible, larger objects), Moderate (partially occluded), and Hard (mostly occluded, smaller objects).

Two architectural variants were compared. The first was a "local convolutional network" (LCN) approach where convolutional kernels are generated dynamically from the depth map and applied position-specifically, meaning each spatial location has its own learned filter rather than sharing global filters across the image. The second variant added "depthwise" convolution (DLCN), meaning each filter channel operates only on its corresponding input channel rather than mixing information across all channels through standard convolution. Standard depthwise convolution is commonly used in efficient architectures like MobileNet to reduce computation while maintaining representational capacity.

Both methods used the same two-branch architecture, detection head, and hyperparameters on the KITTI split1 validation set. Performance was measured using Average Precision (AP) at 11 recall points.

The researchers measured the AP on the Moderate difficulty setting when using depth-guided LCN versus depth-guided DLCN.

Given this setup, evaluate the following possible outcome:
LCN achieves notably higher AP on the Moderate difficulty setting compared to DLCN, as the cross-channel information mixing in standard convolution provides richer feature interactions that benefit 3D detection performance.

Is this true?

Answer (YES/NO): NO